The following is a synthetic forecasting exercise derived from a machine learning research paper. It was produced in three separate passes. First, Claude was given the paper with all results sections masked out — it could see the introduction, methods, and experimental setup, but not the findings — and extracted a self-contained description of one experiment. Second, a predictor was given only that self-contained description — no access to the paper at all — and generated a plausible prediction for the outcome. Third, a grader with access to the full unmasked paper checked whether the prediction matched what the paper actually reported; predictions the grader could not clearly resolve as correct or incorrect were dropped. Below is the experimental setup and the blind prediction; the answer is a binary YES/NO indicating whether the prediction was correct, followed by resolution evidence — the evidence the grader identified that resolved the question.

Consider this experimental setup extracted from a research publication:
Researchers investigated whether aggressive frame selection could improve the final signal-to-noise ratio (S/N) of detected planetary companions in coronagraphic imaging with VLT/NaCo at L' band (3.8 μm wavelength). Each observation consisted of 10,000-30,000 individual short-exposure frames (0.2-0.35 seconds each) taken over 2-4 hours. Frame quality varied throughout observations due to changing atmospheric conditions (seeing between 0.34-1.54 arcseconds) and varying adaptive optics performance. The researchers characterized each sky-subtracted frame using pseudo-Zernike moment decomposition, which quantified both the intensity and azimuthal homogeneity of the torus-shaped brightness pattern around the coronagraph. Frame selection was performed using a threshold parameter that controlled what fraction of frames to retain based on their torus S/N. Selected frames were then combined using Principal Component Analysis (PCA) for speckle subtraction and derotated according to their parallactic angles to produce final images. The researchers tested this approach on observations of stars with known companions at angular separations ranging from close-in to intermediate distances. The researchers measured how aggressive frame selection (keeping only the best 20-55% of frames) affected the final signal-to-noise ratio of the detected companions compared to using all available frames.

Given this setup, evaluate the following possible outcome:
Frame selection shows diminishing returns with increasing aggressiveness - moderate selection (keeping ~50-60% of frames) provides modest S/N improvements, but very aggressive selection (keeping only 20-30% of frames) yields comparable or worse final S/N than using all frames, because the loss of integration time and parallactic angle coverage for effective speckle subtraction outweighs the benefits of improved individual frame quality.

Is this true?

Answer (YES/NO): NO